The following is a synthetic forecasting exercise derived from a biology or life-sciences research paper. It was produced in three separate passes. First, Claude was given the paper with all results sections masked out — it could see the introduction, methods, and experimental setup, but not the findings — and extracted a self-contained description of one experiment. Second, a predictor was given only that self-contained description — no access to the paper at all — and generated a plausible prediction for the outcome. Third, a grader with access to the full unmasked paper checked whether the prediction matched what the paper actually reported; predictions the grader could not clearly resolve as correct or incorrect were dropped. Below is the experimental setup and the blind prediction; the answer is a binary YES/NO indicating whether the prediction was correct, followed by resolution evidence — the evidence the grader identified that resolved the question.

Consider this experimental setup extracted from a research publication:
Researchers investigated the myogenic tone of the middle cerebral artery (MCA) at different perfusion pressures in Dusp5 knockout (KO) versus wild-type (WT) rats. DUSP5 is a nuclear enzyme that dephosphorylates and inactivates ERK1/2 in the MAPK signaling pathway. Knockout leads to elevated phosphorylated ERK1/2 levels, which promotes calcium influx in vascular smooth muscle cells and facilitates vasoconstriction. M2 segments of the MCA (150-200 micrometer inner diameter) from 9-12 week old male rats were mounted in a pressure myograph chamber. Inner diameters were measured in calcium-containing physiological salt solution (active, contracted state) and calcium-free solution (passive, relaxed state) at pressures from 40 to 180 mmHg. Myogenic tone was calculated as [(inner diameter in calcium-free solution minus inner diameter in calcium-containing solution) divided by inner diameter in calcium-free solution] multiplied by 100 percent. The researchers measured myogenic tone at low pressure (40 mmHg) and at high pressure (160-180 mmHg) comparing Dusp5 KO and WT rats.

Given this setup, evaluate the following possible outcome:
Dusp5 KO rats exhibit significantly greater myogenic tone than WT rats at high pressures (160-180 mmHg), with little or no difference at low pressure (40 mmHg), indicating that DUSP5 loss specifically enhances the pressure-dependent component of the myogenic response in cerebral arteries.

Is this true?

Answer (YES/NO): NO